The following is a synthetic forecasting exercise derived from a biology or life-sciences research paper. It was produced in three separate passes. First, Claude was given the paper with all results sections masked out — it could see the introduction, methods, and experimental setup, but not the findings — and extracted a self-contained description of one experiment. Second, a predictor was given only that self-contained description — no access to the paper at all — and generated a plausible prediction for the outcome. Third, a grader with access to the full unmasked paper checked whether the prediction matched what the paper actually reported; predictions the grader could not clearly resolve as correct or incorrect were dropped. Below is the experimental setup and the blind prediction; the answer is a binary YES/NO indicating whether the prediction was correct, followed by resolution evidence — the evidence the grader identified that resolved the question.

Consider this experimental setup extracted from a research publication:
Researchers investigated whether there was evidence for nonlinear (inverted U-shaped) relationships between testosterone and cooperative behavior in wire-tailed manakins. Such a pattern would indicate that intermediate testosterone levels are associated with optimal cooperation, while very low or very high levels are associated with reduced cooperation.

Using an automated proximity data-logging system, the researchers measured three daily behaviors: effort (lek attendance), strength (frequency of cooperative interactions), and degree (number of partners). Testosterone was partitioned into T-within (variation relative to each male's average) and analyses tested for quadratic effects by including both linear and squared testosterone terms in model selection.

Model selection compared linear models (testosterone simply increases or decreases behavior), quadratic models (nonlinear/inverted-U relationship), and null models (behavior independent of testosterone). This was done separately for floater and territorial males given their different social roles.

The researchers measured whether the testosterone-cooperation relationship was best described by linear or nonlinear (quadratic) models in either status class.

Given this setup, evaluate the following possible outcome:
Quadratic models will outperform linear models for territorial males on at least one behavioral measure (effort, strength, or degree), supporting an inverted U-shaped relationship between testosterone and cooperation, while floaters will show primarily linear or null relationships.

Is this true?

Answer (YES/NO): YES